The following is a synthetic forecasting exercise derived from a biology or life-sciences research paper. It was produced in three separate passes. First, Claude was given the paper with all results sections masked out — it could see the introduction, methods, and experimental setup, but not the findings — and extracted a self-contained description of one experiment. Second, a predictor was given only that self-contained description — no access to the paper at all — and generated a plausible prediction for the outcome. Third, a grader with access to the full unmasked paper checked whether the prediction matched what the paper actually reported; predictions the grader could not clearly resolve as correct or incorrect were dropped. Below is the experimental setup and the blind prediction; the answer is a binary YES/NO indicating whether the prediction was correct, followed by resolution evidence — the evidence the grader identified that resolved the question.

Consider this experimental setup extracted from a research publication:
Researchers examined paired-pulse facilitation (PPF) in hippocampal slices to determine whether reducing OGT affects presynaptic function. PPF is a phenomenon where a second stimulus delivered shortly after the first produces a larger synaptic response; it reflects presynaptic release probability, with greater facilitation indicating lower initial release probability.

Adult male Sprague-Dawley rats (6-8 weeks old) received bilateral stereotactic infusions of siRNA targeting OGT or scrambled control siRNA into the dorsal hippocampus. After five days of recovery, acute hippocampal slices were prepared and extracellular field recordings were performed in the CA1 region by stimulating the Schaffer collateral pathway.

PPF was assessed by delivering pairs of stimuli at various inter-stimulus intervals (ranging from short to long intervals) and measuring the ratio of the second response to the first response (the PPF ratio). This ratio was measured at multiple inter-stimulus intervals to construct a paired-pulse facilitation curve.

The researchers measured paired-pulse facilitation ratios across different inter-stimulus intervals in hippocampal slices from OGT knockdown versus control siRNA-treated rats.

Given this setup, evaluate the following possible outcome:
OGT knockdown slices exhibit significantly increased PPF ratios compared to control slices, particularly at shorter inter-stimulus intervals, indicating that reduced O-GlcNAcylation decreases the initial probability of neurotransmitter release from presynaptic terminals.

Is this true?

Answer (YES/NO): NO